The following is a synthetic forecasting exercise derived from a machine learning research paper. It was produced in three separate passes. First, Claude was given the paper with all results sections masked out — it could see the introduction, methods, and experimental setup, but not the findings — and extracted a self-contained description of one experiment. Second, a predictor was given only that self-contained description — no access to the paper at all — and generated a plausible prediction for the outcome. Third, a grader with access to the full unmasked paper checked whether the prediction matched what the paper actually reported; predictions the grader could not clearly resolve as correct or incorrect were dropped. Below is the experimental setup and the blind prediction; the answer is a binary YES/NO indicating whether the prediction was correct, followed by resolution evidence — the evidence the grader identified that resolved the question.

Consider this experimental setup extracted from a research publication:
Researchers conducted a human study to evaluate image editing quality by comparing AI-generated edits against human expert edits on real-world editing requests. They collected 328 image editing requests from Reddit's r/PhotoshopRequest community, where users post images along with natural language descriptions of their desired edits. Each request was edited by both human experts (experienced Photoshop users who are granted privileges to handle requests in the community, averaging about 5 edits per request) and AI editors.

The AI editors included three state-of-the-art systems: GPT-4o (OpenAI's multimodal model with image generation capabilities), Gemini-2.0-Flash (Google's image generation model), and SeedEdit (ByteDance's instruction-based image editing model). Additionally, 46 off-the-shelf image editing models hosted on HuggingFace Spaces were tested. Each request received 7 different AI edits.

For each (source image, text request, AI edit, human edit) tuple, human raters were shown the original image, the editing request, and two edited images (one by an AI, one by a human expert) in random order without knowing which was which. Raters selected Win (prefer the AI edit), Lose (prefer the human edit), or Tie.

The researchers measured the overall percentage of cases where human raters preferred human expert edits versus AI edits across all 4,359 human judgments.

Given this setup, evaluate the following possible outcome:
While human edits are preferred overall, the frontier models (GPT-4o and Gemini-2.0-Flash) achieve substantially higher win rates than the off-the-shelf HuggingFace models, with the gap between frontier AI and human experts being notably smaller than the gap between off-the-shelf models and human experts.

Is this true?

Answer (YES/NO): NO